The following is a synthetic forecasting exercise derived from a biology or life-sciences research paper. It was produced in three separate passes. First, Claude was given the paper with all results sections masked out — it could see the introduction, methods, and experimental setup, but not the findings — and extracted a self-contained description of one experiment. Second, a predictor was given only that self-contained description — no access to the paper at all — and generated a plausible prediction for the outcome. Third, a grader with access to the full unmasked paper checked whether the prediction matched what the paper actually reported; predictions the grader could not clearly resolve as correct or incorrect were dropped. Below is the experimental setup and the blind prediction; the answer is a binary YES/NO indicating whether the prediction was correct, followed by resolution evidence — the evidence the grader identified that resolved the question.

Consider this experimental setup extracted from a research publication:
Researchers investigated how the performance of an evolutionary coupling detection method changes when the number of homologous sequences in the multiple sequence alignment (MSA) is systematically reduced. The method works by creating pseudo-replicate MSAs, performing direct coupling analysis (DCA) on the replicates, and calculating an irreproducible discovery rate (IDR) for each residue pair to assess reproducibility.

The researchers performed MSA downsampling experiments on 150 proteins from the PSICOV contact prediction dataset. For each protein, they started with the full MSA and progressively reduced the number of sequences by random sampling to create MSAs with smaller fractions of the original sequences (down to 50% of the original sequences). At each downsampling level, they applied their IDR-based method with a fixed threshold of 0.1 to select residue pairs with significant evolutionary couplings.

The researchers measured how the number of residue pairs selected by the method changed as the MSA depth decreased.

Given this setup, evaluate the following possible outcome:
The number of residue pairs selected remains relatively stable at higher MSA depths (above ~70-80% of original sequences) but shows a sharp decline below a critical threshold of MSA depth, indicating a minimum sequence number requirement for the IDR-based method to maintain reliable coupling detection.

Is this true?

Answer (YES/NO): NO